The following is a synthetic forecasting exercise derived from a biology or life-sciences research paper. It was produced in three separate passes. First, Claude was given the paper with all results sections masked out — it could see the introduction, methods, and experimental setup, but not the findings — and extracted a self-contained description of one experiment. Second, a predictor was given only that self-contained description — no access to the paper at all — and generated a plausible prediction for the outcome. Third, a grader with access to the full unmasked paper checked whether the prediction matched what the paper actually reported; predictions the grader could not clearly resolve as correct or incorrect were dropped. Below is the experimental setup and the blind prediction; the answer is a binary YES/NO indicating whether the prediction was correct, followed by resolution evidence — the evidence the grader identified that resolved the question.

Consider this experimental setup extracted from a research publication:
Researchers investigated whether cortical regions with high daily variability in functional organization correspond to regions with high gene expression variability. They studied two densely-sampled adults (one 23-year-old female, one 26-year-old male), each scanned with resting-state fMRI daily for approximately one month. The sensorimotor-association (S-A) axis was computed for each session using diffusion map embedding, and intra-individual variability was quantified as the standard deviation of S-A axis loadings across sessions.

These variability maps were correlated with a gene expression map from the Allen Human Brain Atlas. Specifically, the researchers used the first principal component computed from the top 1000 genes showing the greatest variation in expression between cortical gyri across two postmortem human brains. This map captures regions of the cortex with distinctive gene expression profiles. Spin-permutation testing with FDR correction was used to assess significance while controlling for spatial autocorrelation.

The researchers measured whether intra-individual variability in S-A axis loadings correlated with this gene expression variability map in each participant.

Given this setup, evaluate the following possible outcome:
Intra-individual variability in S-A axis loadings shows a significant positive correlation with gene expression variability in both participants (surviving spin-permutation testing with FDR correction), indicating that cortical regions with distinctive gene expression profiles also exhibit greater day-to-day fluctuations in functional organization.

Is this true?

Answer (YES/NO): NO